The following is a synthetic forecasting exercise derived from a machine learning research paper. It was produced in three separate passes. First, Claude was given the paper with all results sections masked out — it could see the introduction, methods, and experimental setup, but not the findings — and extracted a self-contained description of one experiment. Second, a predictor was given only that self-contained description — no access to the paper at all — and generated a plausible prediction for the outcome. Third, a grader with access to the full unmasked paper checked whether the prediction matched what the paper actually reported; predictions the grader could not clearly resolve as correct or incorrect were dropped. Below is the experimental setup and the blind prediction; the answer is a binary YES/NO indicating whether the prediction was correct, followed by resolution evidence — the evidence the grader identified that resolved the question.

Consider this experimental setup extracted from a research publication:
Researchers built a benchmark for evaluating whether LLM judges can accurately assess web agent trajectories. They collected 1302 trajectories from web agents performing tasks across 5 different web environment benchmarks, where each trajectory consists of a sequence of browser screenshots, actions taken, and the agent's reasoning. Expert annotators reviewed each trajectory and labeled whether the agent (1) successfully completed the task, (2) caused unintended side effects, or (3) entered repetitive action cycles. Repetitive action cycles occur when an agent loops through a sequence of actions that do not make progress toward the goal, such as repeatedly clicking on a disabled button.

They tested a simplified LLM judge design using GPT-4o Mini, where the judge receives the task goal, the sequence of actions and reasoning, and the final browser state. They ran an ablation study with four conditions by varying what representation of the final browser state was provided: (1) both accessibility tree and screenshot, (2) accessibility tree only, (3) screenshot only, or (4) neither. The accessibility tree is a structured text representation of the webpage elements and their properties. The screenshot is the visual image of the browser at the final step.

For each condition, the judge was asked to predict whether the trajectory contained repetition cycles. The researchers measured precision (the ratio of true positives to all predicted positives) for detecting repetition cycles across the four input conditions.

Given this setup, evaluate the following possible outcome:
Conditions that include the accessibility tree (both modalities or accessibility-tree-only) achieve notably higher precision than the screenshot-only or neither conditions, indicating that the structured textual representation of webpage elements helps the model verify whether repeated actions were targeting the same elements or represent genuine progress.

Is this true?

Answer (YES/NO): NO